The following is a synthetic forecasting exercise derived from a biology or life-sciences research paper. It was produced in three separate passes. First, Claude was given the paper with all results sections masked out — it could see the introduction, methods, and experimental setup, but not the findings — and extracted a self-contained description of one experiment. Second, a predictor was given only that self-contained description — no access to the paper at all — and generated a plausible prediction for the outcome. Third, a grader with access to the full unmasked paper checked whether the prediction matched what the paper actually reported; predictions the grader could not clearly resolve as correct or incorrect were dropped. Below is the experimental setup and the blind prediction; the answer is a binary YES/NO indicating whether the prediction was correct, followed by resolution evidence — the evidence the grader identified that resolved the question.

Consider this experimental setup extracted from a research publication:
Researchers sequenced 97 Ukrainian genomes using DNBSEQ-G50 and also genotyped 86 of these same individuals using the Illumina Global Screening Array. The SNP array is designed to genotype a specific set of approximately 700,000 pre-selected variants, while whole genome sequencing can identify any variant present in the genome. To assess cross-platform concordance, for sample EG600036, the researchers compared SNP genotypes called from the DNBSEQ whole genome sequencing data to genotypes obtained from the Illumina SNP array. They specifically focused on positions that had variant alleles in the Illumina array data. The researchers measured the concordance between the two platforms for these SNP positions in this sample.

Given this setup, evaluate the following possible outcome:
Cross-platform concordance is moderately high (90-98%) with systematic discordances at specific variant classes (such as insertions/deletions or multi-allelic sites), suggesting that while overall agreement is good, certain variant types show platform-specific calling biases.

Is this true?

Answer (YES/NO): NO